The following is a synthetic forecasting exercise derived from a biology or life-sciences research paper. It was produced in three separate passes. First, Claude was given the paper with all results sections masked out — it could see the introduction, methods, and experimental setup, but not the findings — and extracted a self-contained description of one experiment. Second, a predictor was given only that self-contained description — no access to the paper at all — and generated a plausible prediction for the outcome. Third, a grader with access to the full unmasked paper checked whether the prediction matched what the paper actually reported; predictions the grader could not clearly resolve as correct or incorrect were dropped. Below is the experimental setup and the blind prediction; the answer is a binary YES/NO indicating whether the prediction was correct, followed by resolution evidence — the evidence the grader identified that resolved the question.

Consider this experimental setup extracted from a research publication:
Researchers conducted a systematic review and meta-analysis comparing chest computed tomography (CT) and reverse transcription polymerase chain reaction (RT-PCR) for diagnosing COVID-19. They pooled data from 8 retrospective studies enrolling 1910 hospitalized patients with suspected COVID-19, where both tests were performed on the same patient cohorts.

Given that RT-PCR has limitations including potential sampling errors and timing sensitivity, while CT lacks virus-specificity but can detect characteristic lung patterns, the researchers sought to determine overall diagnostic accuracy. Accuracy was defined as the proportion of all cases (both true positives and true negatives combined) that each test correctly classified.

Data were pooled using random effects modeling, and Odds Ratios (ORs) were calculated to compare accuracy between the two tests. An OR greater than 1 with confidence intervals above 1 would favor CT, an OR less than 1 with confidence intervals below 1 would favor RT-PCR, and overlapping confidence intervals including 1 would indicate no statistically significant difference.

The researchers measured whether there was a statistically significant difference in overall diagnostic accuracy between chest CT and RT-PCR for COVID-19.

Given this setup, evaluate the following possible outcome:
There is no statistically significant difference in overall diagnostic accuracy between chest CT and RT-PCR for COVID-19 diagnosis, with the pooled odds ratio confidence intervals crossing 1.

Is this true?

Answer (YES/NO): YES